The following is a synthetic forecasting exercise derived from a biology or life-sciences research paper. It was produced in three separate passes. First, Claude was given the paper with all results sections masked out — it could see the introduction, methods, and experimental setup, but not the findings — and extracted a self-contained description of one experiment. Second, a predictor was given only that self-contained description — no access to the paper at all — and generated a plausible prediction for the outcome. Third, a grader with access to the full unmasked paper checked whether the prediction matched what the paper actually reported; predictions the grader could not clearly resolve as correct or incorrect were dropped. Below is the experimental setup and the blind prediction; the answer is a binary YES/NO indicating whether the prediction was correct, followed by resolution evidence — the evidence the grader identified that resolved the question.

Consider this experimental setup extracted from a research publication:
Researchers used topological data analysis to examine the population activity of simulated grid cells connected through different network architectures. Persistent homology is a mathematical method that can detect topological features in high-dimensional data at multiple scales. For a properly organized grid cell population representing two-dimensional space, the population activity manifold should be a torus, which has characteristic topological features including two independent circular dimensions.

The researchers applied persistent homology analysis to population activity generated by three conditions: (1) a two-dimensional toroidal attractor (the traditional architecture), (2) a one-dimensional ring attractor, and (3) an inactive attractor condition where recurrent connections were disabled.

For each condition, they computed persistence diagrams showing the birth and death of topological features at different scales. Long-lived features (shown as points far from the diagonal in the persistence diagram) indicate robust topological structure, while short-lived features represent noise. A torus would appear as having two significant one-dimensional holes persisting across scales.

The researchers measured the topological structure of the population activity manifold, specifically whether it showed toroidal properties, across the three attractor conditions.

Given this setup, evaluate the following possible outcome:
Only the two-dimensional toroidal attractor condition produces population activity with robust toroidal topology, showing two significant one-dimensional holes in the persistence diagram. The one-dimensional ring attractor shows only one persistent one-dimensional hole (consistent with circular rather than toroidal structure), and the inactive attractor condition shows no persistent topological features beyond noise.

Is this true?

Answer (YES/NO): NO